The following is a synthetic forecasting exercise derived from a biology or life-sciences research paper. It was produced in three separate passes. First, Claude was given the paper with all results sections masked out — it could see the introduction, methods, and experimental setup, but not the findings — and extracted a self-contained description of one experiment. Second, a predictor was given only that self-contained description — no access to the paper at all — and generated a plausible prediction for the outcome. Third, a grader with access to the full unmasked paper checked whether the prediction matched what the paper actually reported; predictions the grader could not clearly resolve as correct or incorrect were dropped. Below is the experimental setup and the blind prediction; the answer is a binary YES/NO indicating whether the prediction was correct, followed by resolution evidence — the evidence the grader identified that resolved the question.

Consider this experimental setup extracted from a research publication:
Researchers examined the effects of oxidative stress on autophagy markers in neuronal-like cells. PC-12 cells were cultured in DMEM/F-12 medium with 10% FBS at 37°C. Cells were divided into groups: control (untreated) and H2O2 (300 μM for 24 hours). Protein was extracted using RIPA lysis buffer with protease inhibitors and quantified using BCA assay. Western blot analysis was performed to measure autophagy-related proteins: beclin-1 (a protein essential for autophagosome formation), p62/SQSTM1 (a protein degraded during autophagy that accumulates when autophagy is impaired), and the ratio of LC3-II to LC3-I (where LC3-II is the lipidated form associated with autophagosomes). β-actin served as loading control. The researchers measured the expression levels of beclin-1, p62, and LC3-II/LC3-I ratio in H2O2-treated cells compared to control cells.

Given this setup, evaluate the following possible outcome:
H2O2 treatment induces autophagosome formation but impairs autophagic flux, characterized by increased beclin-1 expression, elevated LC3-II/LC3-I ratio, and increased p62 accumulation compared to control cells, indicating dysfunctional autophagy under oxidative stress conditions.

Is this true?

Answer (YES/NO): NO